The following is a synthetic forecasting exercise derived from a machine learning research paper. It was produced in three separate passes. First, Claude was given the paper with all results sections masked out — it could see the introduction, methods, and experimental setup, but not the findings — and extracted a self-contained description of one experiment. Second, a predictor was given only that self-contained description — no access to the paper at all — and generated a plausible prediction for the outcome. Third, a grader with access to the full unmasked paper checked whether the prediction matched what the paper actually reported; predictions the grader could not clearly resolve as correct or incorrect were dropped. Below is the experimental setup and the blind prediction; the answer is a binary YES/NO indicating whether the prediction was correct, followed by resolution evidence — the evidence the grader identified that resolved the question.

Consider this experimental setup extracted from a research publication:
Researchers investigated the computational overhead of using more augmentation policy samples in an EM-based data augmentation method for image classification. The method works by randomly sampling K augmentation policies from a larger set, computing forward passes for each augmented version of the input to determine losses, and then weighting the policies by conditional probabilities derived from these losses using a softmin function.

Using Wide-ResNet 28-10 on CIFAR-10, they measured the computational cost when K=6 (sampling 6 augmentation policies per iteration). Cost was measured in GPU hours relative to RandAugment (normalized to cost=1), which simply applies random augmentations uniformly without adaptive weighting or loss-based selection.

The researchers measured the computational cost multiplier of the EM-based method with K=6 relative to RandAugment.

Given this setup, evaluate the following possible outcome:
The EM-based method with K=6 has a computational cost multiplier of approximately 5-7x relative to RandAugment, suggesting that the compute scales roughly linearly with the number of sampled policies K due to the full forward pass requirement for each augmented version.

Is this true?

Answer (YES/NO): NO